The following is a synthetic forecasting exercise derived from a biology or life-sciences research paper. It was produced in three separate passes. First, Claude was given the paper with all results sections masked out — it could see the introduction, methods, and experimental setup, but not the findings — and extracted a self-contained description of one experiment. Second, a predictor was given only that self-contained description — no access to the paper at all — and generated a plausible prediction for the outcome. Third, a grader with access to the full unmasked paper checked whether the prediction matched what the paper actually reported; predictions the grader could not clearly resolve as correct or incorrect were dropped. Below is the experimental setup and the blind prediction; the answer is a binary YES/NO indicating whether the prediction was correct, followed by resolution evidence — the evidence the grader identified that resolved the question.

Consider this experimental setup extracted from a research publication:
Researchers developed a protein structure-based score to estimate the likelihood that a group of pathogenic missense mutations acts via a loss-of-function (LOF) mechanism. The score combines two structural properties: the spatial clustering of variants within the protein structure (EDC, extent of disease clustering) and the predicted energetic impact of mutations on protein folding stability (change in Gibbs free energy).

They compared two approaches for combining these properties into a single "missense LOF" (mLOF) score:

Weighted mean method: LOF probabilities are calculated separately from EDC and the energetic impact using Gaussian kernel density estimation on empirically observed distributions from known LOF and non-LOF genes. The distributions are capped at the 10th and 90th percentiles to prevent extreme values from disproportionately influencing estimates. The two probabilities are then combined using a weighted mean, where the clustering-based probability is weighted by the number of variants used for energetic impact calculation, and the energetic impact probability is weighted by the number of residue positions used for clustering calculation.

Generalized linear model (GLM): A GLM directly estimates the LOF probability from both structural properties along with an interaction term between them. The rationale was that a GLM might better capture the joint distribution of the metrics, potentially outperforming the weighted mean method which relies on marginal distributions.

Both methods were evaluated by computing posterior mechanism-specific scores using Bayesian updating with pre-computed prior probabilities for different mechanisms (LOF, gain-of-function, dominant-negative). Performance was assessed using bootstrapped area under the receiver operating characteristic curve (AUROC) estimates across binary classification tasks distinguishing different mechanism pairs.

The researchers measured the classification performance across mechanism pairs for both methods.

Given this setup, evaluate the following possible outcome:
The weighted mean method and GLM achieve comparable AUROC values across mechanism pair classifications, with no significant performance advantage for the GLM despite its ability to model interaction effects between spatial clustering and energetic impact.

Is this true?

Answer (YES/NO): NO